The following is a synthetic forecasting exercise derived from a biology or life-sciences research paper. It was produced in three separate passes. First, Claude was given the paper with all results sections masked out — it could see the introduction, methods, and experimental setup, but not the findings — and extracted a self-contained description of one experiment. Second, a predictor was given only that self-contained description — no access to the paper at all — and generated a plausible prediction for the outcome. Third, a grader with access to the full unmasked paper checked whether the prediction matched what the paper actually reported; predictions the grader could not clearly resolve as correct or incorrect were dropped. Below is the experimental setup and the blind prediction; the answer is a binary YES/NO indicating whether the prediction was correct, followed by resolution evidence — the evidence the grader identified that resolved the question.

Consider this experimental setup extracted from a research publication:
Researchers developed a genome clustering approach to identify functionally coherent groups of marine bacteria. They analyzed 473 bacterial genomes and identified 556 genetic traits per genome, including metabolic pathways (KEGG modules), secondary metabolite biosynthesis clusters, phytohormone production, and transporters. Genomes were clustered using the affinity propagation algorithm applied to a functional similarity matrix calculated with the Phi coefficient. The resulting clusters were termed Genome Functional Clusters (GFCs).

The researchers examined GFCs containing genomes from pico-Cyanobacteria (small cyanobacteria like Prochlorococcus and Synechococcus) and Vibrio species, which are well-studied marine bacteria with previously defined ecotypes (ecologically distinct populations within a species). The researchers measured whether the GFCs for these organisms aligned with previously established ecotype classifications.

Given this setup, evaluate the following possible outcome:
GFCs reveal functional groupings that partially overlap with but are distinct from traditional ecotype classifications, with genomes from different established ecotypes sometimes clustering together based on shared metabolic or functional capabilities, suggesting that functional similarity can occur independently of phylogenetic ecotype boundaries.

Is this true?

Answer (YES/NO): NO